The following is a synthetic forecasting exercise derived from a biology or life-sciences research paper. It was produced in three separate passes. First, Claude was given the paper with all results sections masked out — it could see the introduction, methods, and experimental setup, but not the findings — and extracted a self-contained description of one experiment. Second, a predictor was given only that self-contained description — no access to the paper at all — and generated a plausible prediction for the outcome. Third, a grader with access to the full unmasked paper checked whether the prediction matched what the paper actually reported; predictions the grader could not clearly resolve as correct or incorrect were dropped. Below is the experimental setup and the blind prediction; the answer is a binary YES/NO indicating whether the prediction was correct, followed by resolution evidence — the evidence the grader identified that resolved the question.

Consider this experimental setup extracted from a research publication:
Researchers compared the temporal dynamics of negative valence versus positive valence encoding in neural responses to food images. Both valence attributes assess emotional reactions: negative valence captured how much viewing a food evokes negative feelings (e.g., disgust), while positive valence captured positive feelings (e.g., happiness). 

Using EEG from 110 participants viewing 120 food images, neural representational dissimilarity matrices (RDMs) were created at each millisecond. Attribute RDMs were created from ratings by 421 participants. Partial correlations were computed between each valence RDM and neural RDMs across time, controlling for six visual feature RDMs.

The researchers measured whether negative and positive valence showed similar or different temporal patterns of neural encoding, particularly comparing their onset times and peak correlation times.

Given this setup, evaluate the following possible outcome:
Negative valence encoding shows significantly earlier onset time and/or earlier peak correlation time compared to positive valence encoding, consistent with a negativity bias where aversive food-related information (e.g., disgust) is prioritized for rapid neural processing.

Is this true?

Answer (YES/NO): NO